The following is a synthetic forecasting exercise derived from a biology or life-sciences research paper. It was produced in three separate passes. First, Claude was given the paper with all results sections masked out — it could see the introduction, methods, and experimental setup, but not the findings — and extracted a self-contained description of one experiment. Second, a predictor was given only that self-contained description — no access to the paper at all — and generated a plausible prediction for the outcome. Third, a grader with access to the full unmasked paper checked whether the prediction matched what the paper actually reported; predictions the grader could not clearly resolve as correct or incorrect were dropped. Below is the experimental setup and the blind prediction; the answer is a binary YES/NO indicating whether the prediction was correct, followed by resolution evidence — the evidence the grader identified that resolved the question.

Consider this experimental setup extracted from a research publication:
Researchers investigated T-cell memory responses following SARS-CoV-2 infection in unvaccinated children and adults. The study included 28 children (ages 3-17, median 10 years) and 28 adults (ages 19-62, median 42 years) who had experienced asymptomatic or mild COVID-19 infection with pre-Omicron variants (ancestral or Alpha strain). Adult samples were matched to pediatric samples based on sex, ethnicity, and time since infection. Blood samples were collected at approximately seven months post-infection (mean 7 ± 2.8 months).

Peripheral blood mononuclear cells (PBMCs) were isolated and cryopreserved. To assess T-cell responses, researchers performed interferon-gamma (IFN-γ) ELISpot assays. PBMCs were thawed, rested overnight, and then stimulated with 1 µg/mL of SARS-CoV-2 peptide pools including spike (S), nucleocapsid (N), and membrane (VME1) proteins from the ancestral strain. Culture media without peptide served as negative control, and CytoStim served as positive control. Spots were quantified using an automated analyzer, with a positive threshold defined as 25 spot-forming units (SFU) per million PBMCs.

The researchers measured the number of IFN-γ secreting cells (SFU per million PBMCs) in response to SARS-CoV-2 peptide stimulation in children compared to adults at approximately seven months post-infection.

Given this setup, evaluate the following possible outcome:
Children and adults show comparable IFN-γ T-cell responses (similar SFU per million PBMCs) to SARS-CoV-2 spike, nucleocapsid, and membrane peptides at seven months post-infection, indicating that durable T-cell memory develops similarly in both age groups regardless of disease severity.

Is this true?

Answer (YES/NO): NO